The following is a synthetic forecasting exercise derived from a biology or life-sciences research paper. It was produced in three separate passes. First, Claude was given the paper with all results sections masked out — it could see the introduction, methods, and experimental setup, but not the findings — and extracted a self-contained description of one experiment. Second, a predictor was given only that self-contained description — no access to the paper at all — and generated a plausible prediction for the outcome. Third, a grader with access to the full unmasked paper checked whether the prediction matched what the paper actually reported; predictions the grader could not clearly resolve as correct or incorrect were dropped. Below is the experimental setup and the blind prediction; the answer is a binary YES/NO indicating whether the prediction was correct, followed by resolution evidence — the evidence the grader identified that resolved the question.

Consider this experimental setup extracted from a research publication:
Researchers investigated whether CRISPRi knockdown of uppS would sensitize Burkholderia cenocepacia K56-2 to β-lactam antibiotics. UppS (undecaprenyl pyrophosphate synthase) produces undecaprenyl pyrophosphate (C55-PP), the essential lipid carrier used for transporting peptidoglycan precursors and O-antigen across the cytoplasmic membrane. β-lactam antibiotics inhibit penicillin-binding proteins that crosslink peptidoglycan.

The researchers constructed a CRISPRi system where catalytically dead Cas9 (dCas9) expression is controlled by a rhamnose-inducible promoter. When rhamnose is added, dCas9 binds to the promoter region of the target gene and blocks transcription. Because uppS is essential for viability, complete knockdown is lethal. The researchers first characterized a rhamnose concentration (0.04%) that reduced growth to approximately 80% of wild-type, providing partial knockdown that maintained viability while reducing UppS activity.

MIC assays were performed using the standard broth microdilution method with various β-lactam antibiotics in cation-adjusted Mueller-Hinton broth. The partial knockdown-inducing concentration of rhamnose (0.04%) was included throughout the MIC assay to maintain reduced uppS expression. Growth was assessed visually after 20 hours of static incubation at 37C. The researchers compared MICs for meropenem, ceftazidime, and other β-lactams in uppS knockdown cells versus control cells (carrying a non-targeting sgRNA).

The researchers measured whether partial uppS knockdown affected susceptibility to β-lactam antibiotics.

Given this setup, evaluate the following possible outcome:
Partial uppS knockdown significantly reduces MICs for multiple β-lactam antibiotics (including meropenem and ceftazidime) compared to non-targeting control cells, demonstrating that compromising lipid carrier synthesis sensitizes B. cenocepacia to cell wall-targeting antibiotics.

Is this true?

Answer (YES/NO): YES